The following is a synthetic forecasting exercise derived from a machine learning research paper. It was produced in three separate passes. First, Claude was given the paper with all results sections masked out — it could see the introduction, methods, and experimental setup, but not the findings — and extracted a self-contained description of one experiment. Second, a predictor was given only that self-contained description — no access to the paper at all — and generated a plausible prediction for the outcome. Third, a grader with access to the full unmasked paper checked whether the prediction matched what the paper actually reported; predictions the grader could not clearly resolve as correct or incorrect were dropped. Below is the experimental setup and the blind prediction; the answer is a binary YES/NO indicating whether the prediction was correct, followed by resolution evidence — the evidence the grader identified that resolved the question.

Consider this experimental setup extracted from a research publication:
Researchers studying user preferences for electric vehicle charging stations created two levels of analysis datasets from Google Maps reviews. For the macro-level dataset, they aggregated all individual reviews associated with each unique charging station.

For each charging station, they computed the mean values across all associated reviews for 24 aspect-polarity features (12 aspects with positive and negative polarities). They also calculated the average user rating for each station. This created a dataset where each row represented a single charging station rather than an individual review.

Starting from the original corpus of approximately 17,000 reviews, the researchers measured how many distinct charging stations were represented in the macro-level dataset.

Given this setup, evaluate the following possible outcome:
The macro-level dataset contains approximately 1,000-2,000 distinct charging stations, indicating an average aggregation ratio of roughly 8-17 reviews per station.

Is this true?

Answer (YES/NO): NO